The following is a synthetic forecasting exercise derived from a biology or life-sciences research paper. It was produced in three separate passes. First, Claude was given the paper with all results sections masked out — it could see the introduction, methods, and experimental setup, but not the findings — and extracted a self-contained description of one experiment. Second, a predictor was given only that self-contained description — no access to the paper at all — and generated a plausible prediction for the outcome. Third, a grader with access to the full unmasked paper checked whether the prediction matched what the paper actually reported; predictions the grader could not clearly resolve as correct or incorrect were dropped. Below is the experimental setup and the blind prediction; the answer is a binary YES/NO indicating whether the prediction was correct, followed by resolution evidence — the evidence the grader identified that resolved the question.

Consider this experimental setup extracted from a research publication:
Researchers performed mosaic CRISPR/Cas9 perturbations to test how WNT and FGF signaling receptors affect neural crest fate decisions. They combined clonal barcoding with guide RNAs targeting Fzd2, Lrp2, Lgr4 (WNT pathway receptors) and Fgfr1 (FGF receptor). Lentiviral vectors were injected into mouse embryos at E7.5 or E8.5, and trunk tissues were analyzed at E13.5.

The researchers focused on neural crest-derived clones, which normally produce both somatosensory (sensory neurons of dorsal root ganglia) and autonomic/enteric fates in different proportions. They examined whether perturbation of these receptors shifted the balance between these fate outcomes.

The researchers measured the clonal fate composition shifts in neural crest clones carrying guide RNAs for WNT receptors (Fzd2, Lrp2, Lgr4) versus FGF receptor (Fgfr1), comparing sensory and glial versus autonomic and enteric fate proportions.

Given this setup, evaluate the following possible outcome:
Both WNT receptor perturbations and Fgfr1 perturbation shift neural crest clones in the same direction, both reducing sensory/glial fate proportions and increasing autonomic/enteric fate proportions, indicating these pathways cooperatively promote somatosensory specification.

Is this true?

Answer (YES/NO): NO